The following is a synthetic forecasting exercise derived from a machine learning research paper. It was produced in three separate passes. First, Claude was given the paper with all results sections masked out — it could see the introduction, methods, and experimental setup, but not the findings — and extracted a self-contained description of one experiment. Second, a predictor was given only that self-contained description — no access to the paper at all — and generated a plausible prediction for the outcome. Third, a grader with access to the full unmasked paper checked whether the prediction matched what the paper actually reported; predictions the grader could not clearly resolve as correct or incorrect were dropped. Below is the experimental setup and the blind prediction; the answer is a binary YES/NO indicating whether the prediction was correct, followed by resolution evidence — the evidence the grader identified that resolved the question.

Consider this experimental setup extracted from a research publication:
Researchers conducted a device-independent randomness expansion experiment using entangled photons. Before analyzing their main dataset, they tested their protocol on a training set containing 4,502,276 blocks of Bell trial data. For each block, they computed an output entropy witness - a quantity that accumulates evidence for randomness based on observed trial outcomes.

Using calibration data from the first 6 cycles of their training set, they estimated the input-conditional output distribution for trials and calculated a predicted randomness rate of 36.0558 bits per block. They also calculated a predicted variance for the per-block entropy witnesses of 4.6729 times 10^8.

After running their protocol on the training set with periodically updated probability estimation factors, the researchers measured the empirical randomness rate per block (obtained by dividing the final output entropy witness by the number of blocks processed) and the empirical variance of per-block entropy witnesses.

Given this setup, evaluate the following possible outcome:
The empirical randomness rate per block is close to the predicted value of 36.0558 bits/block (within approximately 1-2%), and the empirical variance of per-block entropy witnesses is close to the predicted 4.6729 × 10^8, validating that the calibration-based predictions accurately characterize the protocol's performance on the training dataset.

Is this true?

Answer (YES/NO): YES